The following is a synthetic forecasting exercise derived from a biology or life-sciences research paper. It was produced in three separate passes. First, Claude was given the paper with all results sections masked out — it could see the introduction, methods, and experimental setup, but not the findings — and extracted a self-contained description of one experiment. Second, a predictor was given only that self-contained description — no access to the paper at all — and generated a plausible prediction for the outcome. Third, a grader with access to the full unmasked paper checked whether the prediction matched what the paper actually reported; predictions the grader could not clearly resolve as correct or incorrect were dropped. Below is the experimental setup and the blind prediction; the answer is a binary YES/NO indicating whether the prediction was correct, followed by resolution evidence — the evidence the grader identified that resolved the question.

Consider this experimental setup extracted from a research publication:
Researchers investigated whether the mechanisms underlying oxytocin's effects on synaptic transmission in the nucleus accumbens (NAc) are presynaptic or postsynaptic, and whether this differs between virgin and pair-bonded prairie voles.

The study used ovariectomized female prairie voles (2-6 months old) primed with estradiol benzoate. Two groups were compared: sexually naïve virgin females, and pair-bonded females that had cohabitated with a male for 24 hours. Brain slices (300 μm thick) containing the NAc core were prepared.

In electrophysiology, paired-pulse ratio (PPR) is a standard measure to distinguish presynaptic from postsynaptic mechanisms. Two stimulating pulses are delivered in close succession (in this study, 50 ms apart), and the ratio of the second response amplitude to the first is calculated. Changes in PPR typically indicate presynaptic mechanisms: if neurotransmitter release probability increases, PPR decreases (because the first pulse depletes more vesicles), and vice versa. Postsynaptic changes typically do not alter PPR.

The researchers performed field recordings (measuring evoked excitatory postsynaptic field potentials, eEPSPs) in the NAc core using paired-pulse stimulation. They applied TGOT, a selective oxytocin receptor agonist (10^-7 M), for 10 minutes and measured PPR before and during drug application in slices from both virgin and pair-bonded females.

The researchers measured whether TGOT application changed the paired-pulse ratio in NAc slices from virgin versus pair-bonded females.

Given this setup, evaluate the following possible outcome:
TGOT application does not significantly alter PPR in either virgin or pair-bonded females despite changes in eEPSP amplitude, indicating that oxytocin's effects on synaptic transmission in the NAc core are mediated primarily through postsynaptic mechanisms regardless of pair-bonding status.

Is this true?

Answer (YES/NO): NO